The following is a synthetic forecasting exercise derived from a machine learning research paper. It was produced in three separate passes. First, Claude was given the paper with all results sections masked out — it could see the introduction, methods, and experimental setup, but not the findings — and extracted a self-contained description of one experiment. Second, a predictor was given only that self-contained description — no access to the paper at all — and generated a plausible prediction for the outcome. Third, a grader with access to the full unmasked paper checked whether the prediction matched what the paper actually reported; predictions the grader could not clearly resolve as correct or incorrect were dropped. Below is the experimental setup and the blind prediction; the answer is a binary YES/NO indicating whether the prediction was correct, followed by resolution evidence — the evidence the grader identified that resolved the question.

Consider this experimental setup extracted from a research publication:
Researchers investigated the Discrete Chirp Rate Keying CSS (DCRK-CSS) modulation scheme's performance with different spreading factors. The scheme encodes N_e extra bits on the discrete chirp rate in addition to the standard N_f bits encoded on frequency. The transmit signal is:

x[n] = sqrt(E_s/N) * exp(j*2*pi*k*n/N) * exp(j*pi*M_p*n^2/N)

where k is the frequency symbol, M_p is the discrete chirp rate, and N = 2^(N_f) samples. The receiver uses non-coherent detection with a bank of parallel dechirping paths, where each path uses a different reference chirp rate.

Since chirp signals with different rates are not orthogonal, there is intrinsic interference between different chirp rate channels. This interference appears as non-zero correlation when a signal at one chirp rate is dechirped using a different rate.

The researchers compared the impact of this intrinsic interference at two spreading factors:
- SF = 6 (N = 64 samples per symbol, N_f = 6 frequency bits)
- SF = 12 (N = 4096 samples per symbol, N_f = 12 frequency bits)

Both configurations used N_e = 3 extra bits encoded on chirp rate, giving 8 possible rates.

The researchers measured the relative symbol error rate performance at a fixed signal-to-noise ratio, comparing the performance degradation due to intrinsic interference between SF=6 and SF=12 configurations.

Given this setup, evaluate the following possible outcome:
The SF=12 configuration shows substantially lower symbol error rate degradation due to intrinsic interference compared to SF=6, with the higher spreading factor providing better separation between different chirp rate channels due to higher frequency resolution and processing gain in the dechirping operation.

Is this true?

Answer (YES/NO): YES